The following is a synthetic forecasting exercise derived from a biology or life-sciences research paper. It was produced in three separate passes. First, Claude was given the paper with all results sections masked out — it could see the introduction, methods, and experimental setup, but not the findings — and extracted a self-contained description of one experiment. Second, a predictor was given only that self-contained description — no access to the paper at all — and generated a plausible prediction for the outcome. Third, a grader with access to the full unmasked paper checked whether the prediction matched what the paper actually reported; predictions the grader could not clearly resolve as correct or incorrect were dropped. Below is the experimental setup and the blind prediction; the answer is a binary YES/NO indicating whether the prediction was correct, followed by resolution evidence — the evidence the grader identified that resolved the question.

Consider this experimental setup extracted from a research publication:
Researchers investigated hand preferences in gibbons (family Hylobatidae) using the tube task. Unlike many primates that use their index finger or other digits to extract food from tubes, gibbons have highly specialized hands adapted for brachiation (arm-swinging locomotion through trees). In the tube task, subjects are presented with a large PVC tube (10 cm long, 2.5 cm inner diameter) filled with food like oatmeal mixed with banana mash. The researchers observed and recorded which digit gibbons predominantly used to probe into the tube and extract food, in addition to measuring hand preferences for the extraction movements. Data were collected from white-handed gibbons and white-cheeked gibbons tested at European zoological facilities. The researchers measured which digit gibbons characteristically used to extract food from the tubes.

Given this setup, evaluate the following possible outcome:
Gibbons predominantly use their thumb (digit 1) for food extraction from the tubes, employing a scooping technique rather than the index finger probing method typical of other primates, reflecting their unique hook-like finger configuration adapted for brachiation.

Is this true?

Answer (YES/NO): YES